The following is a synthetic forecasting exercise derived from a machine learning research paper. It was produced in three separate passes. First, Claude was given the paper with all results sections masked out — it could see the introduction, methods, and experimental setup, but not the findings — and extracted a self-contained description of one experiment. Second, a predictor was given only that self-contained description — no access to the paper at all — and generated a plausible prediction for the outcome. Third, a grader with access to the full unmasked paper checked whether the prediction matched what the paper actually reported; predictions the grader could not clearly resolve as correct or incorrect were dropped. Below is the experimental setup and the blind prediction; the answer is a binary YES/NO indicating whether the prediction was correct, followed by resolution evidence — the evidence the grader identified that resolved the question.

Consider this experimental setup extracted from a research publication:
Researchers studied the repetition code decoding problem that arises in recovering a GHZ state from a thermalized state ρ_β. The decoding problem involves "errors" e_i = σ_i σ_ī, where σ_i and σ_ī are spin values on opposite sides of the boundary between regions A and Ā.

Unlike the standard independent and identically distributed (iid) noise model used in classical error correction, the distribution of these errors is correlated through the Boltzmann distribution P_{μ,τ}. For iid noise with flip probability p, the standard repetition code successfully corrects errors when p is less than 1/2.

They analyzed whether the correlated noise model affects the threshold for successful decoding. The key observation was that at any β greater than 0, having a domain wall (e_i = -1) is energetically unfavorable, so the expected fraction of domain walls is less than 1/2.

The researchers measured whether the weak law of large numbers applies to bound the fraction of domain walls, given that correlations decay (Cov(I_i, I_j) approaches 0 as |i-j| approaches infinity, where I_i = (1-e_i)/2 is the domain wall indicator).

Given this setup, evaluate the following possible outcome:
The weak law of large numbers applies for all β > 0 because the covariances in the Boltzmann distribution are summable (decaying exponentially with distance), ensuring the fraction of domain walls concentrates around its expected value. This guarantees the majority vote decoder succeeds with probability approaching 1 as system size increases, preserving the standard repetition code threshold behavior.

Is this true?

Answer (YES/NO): NO